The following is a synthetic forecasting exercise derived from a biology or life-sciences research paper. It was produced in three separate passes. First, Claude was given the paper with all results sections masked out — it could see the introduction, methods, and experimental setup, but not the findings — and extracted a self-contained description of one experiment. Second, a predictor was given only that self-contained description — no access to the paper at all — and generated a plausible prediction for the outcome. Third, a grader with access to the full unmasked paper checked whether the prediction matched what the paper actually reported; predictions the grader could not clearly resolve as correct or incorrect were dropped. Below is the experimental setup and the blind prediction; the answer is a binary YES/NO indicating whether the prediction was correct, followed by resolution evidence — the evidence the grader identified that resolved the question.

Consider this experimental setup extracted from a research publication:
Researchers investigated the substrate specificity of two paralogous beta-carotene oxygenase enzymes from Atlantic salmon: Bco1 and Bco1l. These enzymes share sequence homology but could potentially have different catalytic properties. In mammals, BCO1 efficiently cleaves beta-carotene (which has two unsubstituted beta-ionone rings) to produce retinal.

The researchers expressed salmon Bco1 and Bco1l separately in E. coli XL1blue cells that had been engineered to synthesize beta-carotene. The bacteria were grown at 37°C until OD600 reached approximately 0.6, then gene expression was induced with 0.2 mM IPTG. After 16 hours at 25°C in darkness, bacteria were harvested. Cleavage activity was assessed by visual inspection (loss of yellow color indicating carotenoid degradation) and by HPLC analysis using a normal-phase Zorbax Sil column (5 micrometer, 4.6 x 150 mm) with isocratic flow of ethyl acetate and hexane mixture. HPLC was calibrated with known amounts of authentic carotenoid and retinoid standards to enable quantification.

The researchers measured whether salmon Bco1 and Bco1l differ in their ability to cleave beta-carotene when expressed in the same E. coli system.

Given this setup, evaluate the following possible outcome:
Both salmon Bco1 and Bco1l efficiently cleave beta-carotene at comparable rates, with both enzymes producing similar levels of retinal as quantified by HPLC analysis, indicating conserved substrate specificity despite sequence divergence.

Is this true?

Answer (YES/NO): NO